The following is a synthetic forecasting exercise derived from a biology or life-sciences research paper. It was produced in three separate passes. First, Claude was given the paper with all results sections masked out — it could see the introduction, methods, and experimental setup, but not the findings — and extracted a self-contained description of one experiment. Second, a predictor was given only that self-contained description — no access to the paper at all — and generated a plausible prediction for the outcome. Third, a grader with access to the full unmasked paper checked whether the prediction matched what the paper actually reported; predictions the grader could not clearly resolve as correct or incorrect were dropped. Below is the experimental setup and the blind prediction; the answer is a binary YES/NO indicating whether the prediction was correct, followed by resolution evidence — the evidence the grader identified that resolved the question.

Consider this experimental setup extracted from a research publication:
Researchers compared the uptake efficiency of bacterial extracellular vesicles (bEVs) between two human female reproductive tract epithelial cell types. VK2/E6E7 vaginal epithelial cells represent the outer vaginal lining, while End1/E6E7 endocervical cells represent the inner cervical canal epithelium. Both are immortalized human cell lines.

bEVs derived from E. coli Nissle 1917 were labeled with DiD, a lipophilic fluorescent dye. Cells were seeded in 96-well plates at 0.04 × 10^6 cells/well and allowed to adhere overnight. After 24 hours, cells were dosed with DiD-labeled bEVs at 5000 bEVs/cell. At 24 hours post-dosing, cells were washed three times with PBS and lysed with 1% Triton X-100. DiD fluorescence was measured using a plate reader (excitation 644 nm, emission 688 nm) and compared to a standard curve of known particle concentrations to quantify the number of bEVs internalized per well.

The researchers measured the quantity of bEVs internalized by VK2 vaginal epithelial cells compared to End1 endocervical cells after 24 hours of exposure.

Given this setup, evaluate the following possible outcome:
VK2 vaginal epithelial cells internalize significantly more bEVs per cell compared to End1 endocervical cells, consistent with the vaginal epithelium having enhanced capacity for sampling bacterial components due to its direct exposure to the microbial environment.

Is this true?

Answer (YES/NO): YES